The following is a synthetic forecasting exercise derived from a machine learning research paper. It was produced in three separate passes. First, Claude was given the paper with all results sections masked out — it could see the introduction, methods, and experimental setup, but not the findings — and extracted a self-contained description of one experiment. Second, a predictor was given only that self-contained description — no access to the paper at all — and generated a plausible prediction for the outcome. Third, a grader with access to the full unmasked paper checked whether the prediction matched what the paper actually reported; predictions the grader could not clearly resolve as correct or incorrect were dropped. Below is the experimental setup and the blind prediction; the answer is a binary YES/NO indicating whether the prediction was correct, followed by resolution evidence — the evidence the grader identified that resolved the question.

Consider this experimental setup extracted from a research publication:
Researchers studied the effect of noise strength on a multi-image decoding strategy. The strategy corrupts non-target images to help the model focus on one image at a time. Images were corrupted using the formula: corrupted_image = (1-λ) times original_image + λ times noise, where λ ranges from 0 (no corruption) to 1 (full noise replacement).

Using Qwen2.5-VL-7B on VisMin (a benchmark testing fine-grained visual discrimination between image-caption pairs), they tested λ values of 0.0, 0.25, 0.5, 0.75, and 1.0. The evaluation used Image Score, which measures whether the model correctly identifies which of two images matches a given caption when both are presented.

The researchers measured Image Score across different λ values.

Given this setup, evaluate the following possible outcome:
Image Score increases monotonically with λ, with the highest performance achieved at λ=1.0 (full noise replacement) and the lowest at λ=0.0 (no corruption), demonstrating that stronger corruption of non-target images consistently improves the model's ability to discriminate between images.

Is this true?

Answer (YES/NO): NO